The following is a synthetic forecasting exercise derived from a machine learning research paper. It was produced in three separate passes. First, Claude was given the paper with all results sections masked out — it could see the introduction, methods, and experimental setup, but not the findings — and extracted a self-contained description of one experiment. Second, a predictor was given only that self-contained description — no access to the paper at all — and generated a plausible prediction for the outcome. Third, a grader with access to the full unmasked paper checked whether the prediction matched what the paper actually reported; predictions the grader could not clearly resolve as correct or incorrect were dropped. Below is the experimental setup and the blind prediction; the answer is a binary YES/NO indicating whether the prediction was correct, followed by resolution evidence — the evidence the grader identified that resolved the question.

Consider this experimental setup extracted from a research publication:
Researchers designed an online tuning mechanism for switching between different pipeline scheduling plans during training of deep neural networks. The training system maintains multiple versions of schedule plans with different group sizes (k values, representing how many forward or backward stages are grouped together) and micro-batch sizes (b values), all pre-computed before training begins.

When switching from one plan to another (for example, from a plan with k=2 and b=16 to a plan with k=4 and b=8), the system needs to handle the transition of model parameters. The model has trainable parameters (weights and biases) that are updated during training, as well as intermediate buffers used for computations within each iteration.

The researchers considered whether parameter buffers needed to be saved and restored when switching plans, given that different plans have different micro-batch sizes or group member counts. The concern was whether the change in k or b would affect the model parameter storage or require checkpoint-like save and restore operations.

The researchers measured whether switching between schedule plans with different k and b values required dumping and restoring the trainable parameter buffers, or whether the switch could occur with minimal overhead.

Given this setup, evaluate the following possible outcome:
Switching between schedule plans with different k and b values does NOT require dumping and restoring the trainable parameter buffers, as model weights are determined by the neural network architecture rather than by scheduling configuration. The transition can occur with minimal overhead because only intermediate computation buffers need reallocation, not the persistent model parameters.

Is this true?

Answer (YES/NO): YES